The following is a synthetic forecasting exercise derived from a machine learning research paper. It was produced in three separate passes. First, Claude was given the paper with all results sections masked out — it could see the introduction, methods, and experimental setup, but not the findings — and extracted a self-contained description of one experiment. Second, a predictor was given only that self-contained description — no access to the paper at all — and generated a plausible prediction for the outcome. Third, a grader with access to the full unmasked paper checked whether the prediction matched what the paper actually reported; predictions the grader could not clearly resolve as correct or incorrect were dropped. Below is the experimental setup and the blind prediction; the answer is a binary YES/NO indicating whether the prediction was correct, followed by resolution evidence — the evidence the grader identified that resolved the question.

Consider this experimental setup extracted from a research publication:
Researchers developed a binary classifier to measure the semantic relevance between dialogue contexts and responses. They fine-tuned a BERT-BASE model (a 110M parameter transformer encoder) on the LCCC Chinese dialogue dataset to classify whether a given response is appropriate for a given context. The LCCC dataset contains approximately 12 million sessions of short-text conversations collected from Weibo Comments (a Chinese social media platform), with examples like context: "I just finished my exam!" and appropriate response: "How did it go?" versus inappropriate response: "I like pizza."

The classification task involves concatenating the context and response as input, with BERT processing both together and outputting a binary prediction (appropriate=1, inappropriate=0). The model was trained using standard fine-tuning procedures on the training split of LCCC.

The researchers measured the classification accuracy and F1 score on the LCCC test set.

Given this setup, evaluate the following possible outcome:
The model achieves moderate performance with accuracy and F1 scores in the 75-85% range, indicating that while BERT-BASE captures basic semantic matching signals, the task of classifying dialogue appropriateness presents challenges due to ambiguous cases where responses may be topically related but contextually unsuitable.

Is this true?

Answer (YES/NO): NO